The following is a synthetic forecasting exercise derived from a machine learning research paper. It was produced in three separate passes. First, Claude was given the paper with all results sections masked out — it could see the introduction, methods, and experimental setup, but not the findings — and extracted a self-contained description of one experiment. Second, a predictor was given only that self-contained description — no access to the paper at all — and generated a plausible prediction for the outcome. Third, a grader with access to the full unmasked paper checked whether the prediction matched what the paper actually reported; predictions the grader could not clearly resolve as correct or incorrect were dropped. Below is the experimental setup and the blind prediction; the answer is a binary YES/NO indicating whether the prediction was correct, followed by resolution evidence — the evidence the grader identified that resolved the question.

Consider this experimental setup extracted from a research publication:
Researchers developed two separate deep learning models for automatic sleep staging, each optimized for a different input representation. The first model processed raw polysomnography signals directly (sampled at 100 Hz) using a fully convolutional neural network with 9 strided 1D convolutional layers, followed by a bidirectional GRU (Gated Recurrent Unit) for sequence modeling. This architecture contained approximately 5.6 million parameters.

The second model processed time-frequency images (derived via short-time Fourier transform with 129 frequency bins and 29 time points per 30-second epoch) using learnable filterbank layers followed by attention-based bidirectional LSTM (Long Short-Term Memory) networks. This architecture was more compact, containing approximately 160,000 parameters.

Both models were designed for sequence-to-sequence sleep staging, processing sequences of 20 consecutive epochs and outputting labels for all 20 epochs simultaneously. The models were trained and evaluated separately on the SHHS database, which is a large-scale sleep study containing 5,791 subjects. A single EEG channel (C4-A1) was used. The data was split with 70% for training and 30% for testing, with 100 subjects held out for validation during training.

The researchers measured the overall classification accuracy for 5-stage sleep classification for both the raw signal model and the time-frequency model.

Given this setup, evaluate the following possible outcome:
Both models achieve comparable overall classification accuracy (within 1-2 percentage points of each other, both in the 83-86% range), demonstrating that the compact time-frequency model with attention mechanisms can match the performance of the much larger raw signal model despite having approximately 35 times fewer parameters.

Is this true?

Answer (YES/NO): NO